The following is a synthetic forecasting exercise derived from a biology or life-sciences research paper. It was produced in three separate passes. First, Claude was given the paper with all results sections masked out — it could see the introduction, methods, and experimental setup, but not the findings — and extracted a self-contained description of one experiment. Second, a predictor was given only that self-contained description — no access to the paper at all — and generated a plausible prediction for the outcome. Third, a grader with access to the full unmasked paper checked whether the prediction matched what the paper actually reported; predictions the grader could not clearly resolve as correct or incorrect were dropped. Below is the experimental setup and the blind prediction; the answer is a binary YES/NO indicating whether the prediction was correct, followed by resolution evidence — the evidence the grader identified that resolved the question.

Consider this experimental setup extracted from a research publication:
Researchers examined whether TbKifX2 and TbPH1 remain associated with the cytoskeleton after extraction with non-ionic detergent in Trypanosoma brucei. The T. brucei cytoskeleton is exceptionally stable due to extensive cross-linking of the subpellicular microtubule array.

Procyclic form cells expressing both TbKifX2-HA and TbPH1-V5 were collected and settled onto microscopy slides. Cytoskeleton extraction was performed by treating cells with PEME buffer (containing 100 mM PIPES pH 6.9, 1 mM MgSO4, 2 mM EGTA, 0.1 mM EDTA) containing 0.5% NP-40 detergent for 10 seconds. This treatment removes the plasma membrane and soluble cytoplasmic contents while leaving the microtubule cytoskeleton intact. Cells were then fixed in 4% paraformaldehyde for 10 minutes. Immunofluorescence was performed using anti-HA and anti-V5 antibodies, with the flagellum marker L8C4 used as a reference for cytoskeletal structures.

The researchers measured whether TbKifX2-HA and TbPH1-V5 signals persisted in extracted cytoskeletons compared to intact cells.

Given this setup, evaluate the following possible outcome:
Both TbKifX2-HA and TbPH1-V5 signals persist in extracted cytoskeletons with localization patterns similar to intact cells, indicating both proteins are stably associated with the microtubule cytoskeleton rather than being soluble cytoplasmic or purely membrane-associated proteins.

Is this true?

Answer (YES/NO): NO